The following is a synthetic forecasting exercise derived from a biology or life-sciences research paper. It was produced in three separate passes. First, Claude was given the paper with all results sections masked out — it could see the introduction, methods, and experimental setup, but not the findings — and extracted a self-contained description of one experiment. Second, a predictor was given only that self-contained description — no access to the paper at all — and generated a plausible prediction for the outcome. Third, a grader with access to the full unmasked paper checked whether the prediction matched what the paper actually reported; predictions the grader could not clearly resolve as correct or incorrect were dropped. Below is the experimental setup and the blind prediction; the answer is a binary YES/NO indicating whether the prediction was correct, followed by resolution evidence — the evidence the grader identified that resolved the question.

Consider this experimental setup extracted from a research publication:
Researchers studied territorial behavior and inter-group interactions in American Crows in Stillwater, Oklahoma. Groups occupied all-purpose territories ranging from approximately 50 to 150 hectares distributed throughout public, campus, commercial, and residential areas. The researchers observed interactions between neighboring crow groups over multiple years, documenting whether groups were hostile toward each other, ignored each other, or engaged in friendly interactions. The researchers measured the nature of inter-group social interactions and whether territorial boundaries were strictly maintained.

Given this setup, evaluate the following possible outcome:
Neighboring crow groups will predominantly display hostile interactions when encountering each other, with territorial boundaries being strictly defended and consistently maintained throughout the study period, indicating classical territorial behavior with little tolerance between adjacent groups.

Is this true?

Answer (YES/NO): NO